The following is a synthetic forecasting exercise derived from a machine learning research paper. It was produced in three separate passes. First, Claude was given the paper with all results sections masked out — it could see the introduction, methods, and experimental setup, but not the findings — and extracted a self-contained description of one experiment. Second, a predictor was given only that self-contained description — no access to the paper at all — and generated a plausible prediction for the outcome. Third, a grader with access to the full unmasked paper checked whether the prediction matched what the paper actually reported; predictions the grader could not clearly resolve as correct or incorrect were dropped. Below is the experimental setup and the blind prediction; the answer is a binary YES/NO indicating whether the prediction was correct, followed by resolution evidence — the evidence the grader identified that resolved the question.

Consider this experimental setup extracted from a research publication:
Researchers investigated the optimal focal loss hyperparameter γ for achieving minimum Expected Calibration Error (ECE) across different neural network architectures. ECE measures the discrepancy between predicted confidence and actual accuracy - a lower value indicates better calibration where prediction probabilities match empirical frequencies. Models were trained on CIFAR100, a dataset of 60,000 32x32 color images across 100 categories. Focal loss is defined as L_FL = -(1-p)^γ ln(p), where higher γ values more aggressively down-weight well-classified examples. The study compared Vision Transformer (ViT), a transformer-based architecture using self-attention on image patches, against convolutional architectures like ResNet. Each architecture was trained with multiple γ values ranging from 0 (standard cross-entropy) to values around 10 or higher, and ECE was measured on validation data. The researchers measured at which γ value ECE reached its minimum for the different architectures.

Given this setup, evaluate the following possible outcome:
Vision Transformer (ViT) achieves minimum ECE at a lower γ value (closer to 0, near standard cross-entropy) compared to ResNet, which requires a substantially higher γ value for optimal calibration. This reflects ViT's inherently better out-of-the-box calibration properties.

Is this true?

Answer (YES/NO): NO